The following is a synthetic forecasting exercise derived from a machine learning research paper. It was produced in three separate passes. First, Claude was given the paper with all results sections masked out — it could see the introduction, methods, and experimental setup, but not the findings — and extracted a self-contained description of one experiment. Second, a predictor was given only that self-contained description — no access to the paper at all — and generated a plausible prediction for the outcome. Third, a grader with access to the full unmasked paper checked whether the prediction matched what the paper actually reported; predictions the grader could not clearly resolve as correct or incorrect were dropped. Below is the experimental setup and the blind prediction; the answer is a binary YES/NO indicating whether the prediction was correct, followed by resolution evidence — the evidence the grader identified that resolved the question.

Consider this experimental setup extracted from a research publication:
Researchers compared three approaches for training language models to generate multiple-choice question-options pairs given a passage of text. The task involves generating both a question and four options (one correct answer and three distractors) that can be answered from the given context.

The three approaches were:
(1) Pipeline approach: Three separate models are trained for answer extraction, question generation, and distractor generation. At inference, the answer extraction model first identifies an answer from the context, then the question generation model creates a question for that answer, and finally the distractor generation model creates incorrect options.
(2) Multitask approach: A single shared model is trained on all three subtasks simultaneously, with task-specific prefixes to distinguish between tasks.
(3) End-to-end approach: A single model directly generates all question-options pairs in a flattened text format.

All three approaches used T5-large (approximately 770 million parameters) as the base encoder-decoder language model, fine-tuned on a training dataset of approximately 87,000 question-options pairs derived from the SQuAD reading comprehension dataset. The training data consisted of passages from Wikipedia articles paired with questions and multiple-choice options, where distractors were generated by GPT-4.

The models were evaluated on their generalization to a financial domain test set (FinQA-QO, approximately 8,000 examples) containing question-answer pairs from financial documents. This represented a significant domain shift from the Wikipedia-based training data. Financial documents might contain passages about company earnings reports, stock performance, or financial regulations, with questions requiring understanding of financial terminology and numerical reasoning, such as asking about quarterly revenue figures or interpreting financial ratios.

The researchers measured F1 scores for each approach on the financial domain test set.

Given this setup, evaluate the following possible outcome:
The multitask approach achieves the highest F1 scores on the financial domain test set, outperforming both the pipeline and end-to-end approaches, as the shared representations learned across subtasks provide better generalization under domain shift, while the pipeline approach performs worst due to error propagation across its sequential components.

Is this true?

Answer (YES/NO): NO